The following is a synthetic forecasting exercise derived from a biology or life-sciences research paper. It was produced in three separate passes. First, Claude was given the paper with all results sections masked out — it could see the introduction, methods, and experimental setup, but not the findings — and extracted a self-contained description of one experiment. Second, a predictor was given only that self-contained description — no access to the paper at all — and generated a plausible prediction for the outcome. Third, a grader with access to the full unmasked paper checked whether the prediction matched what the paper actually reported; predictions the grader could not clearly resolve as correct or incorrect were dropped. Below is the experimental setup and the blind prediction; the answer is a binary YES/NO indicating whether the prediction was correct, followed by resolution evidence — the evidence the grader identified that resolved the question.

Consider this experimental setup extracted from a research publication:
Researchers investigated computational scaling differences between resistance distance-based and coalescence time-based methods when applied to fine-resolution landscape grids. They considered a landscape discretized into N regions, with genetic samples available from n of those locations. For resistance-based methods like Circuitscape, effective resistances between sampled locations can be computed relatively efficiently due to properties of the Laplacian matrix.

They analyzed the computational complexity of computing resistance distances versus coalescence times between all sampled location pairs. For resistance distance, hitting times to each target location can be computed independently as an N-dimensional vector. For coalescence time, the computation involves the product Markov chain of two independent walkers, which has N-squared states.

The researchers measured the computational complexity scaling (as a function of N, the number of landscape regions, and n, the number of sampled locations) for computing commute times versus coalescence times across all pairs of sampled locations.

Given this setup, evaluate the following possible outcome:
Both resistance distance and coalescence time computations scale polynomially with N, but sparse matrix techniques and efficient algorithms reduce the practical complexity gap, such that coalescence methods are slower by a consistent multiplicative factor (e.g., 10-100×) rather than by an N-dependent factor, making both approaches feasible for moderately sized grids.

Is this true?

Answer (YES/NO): NO